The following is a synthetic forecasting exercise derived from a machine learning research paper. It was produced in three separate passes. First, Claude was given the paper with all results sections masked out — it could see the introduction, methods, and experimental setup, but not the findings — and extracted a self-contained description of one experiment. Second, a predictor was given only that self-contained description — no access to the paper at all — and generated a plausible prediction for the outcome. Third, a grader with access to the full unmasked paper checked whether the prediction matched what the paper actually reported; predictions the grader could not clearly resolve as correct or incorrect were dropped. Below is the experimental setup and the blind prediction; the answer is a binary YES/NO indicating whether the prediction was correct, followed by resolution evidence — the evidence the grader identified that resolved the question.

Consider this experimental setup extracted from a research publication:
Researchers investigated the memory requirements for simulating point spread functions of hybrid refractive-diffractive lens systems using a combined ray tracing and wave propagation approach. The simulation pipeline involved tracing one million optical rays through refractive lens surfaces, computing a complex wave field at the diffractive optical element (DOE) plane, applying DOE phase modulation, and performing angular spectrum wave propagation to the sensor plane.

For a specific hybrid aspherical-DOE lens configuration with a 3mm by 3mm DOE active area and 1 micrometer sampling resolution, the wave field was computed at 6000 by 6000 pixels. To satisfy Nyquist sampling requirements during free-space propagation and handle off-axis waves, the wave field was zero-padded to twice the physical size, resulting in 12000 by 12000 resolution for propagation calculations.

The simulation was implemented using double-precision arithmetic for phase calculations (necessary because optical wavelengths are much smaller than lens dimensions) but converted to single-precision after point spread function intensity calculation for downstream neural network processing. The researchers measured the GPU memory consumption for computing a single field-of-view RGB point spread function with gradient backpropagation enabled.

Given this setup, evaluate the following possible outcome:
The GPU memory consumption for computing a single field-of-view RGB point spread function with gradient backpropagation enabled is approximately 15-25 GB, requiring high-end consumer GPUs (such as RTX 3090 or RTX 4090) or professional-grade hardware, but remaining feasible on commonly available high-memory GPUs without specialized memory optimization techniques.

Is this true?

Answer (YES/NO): NO